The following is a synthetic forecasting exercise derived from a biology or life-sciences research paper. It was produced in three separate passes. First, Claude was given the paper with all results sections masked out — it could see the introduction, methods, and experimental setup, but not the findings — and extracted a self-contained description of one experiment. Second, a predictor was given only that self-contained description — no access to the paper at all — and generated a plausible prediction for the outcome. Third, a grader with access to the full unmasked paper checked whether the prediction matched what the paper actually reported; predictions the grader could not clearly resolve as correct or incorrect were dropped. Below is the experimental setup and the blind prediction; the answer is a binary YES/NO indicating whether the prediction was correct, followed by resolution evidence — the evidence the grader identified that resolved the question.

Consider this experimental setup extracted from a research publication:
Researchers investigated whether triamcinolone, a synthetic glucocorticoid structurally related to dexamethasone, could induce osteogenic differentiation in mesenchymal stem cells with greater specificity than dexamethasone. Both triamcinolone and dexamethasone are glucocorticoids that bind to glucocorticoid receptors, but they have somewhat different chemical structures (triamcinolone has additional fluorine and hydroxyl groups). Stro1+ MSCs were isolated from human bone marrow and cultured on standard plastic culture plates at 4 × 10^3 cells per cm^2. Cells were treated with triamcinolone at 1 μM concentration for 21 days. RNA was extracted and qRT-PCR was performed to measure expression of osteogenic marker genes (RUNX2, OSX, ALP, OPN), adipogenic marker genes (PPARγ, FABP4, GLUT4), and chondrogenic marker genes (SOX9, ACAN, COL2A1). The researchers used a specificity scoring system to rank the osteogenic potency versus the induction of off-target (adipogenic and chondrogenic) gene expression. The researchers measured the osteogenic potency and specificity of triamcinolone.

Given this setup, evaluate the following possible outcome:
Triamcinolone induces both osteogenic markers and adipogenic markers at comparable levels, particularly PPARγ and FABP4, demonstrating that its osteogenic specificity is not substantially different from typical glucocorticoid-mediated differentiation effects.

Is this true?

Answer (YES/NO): YES